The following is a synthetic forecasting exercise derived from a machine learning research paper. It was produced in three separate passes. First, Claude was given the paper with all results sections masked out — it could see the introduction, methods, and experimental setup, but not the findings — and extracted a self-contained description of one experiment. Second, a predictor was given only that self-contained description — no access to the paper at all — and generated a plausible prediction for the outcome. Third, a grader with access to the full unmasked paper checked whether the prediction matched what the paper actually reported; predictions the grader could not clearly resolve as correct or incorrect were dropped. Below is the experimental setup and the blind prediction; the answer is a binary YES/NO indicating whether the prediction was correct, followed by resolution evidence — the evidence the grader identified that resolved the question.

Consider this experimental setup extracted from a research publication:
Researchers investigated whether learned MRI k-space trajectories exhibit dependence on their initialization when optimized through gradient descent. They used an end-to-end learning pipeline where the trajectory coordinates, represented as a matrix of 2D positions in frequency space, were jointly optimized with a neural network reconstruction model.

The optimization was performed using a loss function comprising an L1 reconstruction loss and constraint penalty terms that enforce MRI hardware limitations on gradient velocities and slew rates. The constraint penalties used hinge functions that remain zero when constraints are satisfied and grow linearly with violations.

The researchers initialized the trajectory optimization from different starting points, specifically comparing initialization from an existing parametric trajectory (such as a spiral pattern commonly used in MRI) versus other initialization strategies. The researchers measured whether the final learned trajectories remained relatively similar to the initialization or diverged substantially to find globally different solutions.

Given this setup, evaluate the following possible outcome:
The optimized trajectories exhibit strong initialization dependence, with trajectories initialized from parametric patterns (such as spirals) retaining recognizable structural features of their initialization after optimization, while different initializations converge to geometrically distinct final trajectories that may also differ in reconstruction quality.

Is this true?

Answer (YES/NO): YES